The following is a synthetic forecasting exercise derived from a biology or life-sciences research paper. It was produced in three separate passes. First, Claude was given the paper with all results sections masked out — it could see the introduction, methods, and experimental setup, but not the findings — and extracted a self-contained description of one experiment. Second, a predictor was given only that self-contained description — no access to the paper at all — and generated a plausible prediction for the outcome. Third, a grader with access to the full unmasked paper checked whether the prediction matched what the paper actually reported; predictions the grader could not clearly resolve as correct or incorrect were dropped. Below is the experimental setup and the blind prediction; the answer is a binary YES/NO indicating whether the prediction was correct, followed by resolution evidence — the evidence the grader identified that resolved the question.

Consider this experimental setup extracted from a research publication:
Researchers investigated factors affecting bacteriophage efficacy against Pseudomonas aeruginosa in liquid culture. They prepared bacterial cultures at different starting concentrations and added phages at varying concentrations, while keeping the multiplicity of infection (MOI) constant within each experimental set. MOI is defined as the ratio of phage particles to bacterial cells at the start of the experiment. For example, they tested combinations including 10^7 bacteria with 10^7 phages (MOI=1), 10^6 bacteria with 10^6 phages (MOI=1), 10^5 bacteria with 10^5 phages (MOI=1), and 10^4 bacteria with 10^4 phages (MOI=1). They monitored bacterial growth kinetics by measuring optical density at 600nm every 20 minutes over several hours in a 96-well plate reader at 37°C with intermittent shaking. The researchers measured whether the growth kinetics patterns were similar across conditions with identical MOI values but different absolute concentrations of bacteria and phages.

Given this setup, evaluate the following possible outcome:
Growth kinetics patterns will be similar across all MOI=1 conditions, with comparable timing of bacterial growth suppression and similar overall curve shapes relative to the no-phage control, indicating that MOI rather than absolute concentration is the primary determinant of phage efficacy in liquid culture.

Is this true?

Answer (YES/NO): NO